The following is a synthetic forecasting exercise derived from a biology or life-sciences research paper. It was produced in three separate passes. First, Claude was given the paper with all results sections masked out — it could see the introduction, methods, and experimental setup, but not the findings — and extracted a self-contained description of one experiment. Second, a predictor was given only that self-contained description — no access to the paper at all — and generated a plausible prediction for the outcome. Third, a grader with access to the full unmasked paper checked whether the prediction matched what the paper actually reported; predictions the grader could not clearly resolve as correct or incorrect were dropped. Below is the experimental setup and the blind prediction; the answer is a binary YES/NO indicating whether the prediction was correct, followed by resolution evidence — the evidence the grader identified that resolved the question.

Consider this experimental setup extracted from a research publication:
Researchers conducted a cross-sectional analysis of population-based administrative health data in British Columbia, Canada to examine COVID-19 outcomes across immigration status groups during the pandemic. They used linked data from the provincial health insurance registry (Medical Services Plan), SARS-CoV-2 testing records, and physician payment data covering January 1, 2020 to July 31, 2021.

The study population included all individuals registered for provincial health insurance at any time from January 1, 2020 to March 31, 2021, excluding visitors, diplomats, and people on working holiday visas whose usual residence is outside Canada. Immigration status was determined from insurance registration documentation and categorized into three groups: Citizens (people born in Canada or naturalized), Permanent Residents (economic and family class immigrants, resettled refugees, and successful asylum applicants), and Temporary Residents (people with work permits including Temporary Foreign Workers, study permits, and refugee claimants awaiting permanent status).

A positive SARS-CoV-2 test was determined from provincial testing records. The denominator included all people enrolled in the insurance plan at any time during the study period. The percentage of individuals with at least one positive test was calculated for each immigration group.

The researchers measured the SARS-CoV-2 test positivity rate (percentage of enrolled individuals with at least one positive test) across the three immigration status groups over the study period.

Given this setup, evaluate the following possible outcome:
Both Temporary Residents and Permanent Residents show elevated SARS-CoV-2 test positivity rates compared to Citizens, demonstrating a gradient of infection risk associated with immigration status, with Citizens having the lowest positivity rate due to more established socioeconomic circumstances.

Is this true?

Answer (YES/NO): NO